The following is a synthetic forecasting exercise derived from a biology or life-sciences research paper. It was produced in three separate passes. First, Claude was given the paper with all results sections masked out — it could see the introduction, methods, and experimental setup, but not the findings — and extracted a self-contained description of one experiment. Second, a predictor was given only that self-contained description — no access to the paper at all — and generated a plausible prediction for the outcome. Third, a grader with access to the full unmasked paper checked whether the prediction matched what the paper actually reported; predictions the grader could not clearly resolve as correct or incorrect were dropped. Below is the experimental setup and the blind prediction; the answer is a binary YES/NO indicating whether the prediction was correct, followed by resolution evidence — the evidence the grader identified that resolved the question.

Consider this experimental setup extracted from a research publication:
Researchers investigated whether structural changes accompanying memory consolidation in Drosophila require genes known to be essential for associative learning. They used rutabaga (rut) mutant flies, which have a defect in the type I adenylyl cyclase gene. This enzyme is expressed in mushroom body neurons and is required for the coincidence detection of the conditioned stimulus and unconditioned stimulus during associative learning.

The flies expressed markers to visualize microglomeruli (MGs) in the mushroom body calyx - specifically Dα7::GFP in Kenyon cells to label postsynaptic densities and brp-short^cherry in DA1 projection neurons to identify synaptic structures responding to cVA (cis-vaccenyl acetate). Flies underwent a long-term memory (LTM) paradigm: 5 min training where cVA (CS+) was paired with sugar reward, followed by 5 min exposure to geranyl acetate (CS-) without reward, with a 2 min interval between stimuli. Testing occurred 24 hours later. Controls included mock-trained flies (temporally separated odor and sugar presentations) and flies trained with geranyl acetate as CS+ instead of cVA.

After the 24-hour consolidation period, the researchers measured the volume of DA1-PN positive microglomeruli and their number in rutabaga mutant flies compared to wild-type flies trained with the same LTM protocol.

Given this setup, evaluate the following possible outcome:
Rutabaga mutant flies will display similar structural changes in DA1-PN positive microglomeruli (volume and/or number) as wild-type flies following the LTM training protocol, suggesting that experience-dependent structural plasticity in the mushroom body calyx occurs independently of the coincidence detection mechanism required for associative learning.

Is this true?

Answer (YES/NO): NO